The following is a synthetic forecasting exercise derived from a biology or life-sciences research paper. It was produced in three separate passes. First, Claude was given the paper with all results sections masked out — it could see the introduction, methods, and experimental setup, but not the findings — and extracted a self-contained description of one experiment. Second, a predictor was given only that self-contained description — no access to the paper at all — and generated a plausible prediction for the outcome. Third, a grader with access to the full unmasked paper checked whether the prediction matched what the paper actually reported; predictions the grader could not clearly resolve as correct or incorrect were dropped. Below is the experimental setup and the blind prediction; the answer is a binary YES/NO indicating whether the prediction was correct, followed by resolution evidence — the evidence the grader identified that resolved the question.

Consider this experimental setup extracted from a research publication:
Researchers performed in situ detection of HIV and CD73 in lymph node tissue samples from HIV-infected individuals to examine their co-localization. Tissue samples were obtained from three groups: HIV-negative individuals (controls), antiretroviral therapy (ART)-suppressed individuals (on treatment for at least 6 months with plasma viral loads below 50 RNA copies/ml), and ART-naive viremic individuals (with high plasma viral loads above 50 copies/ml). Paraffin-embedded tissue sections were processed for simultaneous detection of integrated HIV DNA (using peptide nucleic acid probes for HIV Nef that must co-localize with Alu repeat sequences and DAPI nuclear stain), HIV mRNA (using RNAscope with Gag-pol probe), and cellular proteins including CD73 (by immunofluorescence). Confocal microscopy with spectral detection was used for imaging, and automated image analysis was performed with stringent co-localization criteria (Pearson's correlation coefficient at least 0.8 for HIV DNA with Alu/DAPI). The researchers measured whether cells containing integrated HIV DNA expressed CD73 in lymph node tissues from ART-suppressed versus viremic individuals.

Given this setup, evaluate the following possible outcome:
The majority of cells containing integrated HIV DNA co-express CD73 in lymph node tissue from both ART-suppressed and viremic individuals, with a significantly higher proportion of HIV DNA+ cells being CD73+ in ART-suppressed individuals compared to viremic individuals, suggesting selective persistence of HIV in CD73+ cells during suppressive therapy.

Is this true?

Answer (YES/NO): NO